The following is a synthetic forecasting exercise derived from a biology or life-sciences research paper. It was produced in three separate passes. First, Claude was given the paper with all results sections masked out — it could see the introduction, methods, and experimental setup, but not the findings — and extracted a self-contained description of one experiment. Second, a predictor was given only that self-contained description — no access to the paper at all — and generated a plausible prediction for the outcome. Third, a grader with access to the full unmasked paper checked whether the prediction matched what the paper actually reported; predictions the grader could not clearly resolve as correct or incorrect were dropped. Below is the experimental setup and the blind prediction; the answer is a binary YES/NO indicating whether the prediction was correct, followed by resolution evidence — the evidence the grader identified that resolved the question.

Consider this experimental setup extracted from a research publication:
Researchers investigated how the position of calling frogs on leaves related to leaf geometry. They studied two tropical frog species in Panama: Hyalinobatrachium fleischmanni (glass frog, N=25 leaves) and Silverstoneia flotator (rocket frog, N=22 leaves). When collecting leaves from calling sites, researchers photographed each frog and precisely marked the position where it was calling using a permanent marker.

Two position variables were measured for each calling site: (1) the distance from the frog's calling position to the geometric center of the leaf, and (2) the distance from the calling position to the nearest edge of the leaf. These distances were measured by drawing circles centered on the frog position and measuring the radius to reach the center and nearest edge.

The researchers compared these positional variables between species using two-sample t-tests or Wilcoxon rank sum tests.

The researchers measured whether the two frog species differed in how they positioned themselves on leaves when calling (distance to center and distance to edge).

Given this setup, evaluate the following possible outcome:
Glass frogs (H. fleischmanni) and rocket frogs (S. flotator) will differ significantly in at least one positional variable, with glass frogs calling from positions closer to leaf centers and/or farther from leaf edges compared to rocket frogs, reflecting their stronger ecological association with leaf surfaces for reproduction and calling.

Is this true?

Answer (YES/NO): NO